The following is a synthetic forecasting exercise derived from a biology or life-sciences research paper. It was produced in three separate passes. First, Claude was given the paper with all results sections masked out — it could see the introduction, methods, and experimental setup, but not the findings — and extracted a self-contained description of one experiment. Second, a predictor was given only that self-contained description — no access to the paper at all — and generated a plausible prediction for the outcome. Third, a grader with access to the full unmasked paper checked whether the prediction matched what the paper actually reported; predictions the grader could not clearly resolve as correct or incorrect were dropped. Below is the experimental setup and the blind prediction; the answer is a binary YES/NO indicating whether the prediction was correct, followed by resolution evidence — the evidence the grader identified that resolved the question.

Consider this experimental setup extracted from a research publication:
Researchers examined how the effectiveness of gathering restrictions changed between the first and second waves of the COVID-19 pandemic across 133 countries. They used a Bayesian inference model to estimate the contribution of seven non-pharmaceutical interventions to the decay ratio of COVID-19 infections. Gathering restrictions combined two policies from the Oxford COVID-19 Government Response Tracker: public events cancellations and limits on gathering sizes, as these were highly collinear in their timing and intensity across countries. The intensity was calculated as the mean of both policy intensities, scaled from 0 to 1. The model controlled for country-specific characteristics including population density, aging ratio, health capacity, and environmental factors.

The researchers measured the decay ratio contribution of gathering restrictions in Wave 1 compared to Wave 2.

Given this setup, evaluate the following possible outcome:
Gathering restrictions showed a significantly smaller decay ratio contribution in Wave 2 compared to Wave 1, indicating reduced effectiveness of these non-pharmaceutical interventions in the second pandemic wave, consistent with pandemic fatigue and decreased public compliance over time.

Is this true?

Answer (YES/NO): YES